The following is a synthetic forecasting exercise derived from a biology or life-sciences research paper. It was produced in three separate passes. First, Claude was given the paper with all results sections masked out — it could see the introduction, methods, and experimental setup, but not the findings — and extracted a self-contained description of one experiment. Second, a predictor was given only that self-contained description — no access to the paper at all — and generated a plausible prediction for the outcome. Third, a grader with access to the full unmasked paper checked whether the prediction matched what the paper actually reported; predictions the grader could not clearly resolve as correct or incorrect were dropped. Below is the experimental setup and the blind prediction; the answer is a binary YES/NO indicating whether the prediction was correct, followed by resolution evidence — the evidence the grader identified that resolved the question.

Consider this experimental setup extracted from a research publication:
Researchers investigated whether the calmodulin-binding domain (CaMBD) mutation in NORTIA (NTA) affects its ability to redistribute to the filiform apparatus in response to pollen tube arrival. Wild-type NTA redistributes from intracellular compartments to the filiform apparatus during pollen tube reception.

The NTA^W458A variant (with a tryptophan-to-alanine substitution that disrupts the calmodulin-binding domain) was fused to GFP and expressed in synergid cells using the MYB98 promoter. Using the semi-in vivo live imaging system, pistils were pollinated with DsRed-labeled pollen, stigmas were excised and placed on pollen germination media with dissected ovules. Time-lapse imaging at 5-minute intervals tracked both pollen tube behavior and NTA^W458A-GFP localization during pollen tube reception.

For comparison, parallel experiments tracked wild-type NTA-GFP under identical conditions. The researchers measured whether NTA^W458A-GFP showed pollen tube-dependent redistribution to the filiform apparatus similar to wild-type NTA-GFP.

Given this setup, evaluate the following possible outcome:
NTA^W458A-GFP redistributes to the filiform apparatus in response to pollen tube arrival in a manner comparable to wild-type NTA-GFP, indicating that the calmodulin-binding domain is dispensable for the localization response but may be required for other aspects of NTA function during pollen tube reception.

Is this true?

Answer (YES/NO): NO